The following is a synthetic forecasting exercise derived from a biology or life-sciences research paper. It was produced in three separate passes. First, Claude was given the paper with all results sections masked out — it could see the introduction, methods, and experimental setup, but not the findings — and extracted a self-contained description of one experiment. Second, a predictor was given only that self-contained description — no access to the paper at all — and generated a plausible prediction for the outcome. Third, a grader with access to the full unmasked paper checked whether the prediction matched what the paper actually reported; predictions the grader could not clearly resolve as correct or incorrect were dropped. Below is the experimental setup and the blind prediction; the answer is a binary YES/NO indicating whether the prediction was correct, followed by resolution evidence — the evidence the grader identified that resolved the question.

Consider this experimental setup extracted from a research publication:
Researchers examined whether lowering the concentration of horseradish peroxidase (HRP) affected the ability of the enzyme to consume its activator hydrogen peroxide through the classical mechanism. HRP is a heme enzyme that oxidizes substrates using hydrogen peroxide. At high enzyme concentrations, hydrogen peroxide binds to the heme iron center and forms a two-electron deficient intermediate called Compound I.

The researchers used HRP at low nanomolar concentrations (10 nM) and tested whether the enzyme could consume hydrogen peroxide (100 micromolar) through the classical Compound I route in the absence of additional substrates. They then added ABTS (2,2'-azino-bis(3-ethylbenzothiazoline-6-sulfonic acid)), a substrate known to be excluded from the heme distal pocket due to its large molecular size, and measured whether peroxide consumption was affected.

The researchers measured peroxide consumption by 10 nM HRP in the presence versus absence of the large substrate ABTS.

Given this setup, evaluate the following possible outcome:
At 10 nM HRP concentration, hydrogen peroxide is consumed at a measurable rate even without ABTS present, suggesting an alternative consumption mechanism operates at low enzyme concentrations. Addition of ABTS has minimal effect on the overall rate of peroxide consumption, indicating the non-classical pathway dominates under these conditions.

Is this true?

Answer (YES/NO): NO